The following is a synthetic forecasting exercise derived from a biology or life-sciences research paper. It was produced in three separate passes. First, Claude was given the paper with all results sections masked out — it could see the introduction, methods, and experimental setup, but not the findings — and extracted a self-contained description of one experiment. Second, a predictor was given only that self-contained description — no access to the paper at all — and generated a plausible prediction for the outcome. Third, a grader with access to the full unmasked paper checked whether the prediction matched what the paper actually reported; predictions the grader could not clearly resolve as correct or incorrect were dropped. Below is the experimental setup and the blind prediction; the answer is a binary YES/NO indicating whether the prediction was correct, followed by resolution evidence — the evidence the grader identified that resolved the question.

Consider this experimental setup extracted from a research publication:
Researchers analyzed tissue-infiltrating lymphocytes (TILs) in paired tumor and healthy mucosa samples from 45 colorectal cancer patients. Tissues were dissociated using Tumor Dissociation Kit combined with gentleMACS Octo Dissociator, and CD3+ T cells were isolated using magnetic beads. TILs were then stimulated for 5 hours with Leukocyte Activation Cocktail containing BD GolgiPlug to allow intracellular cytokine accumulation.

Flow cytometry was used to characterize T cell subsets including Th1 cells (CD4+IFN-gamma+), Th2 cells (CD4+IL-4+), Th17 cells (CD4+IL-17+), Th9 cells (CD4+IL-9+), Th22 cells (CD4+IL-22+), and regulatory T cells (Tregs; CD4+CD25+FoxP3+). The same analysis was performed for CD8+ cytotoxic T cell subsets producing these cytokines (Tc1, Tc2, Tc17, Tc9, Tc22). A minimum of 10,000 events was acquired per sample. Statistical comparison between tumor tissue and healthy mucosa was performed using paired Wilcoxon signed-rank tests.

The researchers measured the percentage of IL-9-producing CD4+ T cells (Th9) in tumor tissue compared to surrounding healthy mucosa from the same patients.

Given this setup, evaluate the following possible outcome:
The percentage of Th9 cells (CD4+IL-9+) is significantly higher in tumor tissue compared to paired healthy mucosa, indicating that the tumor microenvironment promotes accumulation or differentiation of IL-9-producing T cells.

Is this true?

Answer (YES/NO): NO